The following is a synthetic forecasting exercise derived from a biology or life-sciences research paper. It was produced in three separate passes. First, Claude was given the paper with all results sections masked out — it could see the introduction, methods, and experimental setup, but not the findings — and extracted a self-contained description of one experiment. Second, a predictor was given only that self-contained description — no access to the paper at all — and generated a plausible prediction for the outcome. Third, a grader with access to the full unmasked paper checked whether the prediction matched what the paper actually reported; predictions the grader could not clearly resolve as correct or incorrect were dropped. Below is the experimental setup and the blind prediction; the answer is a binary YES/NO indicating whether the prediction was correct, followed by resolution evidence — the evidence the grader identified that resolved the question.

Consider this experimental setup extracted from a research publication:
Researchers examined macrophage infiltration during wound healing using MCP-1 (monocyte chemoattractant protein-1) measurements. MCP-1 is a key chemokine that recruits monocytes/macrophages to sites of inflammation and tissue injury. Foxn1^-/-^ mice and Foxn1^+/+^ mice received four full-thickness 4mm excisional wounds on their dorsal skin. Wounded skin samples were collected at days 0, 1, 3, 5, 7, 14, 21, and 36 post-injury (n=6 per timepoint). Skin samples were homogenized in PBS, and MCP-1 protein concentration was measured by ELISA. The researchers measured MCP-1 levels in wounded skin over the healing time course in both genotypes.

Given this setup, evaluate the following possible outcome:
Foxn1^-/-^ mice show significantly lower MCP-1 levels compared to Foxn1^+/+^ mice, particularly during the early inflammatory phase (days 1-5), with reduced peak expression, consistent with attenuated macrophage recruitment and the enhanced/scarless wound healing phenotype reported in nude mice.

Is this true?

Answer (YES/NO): NO